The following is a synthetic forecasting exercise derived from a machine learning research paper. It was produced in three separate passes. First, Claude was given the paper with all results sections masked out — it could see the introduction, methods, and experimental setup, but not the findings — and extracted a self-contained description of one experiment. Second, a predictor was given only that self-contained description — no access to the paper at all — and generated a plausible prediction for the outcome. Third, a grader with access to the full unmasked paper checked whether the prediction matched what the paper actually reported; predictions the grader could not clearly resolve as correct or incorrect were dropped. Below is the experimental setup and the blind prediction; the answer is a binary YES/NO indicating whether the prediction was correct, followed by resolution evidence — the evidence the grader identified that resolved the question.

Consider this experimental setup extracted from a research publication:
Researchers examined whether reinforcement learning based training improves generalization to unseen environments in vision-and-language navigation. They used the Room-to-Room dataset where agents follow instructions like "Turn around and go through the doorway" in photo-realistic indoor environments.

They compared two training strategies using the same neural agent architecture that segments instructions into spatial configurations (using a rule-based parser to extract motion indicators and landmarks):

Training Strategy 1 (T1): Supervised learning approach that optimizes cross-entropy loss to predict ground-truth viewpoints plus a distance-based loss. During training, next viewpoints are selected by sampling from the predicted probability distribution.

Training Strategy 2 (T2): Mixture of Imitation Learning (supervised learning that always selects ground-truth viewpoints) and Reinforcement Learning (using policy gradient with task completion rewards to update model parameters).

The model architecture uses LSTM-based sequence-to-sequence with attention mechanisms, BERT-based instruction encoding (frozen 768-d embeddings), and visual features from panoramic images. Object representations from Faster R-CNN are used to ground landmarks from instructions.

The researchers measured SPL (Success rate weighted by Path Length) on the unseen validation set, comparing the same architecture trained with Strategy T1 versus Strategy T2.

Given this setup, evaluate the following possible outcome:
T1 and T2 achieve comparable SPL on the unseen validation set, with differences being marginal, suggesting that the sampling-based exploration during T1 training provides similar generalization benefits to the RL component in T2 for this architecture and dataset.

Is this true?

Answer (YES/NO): NO